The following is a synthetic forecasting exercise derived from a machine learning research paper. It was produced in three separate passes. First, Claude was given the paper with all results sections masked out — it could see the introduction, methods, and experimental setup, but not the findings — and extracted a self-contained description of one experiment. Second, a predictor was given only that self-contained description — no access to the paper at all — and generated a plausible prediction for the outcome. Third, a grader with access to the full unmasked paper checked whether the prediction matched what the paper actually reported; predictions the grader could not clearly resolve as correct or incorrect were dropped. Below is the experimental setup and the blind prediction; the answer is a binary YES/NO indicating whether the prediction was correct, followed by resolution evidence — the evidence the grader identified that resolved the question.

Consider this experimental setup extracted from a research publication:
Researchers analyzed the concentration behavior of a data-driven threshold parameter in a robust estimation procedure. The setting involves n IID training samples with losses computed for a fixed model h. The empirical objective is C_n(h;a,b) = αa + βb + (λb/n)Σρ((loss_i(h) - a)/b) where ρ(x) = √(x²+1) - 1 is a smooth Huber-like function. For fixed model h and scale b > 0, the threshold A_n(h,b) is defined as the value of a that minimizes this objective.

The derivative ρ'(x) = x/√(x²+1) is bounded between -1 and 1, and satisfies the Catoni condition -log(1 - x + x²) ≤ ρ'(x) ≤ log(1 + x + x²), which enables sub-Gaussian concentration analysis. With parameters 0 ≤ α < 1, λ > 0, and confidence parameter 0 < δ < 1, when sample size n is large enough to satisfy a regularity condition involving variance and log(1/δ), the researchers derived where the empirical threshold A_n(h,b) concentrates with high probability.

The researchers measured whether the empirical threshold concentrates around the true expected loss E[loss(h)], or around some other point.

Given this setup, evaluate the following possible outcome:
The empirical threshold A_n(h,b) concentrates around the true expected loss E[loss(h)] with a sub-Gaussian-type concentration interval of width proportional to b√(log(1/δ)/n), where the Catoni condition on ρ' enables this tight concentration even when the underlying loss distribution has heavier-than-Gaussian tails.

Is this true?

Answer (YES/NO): NO